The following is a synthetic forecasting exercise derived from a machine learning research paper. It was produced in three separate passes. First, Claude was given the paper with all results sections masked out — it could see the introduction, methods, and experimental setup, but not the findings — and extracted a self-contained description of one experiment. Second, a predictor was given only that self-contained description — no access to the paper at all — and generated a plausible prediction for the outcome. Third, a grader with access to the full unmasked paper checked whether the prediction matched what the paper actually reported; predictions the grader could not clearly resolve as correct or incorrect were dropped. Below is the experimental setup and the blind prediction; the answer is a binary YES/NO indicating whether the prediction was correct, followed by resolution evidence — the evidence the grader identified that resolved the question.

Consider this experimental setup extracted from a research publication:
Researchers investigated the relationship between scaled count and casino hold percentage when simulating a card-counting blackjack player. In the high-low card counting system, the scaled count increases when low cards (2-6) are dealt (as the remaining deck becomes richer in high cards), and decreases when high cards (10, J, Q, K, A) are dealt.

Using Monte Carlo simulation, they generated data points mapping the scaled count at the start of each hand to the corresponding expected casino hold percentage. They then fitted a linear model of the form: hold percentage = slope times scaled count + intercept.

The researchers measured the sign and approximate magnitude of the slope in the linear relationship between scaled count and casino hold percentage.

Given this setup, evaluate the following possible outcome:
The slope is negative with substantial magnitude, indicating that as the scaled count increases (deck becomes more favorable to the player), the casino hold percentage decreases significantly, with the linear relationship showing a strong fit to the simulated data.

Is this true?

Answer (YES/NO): YES